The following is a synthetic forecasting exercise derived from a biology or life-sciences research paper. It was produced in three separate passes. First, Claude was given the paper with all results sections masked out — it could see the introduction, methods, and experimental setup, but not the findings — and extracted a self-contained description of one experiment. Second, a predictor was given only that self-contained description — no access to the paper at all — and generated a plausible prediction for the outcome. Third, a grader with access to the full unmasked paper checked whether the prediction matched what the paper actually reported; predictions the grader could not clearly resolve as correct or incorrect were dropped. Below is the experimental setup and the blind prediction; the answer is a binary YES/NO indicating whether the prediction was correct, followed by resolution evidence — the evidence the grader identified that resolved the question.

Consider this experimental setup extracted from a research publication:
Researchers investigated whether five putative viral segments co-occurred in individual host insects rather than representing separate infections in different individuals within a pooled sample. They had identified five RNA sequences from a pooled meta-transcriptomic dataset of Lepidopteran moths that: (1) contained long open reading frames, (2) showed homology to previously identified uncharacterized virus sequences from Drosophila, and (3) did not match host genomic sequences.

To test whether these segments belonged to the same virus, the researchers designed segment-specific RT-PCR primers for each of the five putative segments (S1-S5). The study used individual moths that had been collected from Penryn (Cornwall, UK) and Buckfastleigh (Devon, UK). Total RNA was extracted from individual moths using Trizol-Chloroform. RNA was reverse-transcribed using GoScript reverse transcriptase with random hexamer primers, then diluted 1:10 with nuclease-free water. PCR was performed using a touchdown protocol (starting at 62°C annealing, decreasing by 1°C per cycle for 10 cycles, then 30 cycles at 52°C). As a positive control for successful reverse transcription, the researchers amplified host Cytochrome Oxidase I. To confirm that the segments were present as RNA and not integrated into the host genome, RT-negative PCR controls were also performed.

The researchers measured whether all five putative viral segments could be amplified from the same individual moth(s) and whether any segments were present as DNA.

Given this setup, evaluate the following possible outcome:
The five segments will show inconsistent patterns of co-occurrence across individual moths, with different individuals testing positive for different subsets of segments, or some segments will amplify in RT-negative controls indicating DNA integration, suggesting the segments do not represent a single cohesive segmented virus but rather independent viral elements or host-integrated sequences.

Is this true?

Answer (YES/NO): NO